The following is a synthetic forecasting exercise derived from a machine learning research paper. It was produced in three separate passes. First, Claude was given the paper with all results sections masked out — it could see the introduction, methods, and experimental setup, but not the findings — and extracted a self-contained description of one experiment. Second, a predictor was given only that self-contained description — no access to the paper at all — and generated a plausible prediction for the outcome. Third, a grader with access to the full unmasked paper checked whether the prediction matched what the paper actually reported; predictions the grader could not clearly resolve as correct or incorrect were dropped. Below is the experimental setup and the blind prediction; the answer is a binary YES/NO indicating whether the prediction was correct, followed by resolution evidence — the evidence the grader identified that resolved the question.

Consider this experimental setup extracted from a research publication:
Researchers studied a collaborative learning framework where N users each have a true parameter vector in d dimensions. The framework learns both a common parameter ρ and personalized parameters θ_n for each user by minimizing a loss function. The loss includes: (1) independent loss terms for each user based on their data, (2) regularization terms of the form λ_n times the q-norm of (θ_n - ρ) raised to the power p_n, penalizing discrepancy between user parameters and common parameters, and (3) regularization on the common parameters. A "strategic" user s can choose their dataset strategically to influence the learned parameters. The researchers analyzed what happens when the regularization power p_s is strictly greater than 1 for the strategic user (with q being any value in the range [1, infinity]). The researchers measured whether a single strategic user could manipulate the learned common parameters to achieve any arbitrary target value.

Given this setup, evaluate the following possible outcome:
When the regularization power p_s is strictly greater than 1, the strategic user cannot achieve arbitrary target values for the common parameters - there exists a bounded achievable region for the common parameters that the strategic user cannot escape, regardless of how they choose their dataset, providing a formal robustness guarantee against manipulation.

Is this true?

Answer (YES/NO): NO